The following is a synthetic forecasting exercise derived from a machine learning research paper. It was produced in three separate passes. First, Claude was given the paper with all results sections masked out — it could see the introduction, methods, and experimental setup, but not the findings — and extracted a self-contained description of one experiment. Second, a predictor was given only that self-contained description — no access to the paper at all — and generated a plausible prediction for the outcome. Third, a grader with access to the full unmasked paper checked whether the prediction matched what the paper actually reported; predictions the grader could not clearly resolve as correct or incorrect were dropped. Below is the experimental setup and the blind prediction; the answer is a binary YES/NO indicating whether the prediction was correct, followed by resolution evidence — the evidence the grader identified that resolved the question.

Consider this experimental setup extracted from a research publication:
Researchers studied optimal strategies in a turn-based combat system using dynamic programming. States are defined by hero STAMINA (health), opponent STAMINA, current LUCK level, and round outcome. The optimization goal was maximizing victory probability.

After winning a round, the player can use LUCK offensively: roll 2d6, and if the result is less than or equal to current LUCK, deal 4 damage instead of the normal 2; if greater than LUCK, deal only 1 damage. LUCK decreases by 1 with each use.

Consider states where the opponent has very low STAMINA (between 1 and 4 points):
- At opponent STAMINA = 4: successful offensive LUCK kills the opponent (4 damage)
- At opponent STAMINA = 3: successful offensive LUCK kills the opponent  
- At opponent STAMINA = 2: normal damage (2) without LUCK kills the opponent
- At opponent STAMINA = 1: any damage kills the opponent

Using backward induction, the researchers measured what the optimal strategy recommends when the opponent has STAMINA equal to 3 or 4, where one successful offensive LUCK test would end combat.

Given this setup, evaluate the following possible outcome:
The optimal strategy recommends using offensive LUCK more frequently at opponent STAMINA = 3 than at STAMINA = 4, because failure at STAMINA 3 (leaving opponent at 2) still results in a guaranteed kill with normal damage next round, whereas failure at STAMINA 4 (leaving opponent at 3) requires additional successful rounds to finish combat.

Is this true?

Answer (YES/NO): YES